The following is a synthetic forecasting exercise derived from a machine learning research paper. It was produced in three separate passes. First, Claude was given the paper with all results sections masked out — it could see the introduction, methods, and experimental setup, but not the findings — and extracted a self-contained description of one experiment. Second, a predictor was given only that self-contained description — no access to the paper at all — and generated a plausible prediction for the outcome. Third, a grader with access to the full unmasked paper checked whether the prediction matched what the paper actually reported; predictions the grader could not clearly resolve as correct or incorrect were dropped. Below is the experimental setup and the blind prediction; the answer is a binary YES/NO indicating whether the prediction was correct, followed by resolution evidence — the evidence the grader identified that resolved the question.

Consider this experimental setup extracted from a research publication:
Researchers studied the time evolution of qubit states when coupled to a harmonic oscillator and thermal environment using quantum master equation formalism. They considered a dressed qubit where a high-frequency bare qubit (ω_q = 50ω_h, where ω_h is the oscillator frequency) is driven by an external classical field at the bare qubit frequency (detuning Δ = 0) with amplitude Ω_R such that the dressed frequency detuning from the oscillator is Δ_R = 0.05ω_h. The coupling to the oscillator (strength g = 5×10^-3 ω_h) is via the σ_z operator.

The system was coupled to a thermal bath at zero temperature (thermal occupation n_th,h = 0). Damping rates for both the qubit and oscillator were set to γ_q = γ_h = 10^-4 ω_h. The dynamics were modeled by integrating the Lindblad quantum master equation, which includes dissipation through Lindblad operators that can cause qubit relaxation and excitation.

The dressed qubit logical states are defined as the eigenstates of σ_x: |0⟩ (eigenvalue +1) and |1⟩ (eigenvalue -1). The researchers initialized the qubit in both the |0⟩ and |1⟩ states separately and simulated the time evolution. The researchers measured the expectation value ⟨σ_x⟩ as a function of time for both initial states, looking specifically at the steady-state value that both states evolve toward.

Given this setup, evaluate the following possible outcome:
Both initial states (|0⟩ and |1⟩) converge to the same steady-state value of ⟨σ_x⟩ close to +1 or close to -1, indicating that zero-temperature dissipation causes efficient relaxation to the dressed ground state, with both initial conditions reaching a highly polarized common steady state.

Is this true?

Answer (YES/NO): NO